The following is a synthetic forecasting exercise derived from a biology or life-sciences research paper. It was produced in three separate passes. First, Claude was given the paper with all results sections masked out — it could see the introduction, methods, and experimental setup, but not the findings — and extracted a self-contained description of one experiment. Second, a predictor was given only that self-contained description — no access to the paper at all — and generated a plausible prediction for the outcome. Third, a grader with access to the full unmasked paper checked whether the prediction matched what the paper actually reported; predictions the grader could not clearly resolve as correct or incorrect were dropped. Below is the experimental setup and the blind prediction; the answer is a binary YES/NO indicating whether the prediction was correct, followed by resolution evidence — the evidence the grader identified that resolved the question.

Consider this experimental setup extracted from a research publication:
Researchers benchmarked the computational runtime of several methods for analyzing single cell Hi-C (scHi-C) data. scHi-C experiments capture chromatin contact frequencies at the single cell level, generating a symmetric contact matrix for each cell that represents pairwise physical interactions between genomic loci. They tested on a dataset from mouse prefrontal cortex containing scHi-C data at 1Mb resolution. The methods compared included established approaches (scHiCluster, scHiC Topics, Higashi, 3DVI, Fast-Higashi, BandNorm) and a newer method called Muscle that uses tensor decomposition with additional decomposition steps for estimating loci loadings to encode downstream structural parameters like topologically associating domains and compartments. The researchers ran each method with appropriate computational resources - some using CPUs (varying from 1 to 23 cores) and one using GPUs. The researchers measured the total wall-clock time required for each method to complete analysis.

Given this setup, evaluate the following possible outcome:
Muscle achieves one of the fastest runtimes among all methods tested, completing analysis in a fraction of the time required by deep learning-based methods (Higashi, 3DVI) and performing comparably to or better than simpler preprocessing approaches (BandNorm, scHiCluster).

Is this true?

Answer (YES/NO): NO